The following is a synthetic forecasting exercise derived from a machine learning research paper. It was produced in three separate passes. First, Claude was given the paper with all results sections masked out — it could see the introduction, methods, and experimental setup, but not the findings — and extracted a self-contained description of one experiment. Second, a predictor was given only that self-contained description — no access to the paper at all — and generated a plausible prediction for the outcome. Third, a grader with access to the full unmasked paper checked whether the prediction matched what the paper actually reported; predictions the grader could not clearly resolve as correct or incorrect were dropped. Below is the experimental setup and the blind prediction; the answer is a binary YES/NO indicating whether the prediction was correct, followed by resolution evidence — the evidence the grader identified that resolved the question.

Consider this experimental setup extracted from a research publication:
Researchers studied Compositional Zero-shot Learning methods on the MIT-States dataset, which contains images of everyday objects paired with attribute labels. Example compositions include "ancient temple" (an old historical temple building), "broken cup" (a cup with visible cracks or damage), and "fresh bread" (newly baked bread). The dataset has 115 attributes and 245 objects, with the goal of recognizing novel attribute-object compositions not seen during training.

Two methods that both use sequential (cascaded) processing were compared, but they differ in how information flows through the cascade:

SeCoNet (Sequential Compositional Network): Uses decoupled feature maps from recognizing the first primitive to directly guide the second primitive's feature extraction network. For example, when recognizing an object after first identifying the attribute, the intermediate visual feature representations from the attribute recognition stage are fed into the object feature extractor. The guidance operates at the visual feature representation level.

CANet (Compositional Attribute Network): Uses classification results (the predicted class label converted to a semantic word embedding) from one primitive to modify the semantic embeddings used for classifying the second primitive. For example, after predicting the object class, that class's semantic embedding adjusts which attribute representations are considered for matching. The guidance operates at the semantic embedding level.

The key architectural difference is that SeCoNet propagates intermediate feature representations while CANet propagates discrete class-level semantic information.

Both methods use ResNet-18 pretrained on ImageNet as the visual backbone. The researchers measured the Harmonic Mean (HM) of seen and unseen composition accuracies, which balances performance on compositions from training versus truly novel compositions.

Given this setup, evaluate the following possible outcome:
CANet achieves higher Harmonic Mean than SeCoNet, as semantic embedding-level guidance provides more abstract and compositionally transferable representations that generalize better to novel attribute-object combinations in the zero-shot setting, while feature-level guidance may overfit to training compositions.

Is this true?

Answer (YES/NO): YES